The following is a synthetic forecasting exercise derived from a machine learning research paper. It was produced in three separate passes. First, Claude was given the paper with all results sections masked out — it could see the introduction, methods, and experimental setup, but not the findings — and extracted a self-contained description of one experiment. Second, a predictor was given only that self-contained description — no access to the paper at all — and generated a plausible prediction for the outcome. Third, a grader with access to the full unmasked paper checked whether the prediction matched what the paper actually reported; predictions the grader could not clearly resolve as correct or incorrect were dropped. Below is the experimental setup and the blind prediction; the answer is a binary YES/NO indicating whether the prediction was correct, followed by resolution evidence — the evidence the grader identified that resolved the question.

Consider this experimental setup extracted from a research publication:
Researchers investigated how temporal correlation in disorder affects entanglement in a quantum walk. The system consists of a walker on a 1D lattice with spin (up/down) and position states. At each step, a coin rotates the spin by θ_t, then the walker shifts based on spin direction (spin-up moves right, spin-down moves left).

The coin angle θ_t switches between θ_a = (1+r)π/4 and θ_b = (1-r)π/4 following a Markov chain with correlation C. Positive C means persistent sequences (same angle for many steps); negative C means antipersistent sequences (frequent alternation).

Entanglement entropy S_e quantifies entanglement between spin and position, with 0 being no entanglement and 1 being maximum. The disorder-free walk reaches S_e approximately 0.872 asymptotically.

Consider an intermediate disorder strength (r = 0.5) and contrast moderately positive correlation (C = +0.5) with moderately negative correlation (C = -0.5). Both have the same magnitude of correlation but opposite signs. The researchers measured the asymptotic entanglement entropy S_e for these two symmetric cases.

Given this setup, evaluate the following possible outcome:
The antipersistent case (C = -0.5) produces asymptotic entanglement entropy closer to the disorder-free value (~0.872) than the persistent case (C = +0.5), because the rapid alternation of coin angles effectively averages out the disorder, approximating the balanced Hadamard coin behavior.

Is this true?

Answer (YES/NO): NO